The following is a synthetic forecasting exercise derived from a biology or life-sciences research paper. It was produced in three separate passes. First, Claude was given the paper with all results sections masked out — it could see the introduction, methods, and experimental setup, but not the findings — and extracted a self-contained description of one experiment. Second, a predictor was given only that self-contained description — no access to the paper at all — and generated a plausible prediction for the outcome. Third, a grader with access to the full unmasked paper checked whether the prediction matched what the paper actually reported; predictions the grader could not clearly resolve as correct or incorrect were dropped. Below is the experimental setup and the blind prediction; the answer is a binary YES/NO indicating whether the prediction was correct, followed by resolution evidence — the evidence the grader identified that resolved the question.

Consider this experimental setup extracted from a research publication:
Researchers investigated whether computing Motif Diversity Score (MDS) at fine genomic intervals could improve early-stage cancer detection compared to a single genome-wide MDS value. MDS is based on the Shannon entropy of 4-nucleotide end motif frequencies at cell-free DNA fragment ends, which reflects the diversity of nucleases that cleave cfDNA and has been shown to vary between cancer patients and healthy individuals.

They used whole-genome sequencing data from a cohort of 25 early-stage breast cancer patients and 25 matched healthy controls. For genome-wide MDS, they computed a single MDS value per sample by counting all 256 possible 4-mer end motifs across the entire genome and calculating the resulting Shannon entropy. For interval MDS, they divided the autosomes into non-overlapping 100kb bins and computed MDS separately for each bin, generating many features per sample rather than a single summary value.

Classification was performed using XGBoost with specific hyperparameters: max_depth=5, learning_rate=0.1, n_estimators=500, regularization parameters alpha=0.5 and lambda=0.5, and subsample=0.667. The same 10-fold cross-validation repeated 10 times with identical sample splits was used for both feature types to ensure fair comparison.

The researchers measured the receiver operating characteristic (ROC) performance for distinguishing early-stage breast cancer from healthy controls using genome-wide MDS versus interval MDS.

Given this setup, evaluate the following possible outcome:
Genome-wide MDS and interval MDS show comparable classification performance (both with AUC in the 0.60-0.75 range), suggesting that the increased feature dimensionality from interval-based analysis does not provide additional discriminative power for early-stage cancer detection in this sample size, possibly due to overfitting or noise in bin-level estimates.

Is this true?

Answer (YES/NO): NO